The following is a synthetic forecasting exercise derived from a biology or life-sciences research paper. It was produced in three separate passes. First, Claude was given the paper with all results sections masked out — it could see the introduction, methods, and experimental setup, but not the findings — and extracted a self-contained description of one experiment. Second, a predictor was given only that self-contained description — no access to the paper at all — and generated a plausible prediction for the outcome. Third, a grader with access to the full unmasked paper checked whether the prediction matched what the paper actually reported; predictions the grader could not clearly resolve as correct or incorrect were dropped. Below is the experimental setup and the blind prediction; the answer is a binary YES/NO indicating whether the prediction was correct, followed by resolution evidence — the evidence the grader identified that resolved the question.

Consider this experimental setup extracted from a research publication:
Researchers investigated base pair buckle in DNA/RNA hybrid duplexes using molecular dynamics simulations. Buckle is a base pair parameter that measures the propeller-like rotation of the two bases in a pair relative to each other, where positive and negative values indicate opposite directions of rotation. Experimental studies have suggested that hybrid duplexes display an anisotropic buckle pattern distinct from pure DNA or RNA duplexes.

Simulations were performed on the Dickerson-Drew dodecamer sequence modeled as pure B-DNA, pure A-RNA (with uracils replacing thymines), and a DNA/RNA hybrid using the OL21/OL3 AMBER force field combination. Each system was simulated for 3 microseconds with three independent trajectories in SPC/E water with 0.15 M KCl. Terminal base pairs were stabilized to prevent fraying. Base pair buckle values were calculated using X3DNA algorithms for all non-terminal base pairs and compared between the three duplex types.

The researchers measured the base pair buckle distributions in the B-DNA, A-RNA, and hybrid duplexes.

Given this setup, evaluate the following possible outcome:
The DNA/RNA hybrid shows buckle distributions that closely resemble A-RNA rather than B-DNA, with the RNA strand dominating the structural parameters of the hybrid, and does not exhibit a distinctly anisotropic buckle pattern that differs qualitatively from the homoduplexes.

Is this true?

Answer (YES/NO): NO